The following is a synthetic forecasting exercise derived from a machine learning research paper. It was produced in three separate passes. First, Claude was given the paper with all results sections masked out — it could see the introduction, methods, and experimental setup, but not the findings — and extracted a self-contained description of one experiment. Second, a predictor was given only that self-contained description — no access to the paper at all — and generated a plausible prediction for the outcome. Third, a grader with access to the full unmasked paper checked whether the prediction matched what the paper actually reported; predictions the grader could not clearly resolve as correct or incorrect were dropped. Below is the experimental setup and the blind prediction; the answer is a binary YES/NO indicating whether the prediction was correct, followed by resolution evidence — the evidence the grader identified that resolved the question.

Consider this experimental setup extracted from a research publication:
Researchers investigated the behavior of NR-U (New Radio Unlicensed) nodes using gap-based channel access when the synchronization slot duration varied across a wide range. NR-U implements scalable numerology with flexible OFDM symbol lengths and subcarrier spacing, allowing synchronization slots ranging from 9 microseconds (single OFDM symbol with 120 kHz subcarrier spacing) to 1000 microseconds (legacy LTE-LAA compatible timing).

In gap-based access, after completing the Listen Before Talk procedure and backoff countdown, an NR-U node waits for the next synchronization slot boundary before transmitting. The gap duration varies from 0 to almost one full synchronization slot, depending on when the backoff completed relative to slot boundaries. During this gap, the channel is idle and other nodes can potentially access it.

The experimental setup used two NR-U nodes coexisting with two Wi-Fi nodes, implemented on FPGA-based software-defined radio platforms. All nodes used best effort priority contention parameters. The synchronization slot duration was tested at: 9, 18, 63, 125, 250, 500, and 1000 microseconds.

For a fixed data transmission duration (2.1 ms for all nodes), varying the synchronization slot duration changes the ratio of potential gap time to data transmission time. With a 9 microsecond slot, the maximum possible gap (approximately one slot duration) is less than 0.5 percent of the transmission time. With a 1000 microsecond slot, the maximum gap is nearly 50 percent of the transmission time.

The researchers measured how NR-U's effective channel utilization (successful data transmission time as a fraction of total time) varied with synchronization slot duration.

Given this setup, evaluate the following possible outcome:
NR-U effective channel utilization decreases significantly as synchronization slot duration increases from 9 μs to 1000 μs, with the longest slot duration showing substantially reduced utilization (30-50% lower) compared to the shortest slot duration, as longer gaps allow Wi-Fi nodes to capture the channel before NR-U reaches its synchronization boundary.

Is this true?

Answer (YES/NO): NO